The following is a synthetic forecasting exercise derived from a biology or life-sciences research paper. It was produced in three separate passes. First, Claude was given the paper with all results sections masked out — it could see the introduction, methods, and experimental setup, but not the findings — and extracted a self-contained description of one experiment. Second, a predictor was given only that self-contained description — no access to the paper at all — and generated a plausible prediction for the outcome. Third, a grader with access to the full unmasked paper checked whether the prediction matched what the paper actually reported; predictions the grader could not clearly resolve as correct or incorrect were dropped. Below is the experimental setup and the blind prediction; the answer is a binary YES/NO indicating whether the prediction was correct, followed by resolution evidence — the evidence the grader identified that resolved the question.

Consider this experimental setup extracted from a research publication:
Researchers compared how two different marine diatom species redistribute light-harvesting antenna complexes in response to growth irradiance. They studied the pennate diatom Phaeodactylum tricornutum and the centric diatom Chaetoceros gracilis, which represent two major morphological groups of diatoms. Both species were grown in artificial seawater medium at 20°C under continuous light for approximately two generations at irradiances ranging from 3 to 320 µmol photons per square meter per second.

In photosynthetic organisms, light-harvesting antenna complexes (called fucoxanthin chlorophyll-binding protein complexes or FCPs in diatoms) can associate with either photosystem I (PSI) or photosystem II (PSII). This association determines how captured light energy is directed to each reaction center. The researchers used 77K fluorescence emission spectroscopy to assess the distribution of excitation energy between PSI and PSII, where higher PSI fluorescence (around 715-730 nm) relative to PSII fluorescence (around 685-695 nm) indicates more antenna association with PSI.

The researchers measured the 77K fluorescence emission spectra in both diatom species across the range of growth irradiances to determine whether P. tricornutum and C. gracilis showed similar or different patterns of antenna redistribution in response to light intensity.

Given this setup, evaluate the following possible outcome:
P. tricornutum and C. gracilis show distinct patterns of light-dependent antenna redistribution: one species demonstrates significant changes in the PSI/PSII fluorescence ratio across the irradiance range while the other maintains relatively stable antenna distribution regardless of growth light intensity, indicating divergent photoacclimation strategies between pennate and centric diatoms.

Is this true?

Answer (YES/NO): NO